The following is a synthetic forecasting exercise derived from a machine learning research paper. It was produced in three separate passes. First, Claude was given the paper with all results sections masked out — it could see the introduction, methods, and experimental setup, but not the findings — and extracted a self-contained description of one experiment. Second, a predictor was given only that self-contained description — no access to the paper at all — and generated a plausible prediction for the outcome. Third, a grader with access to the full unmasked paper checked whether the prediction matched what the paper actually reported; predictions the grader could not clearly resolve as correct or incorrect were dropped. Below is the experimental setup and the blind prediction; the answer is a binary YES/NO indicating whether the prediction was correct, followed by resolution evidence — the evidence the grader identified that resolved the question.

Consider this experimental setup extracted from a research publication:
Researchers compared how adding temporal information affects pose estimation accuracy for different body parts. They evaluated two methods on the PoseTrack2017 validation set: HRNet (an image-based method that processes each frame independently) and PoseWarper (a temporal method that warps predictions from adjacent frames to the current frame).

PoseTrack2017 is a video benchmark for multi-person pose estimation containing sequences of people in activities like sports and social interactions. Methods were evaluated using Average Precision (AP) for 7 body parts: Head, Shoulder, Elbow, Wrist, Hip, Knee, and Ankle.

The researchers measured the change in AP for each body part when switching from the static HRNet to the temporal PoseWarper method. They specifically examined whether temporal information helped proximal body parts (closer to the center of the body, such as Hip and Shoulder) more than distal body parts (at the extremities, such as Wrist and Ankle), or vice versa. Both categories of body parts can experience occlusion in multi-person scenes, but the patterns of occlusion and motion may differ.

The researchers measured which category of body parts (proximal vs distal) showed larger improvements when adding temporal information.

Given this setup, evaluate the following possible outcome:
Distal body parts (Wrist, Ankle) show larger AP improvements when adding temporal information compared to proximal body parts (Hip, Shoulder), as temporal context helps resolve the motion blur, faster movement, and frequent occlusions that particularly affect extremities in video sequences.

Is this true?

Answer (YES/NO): NO